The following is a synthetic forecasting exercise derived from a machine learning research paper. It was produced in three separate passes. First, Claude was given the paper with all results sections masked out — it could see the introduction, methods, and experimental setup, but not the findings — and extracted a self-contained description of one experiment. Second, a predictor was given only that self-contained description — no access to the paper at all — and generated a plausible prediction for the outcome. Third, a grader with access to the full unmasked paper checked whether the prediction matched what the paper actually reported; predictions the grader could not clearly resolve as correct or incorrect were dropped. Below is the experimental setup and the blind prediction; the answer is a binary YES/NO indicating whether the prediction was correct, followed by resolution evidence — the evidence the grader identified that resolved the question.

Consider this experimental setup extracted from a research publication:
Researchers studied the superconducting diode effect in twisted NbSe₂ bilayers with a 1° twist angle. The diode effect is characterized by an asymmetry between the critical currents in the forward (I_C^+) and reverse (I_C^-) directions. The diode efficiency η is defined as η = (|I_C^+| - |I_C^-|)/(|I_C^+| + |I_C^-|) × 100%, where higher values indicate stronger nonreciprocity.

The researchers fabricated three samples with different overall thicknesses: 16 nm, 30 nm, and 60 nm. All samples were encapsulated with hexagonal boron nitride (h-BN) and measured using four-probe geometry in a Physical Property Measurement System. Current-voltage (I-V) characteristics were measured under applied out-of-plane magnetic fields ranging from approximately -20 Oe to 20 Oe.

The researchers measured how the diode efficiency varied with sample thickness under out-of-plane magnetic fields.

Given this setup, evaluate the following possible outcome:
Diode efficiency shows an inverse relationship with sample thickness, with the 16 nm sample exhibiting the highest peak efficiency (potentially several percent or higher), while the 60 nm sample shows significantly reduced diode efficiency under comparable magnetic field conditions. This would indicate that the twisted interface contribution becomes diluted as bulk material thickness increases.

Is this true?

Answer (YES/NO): YES